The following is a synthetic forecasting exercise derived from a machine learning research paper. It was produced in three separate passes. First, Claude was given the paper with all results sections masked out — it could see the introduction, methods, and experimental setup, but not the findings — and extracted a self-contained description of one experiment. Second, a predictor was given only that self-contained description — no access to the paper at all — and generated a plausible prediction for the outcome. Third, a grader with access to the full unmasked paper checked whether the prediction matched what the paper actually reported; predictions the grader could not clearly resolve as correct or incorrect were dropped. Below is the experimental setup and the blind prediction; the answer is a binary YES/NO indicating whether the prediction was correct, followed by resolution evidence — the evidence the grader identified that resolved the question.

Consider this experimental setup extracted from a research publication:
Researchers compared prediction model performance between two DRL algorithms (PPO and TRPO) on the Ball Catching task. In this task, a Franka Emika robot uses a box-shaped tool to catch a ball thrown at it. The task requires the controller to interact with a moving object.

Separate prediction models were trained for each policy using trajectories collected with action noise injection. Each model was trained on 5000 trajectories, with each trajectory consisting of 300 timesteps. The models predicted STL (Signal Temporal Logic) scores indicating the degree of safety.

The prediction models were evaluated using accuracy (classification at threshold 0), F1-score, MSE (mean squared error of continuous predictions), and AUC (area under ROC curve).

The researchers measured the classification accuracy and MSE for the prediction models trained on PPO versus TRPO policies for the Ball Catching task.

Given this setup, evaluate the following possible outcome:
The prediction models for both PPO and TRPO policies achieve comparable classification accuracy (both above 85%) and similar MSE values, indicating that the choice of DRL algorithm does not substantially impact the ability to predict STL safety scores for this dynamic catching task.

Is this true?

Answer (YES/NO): NO